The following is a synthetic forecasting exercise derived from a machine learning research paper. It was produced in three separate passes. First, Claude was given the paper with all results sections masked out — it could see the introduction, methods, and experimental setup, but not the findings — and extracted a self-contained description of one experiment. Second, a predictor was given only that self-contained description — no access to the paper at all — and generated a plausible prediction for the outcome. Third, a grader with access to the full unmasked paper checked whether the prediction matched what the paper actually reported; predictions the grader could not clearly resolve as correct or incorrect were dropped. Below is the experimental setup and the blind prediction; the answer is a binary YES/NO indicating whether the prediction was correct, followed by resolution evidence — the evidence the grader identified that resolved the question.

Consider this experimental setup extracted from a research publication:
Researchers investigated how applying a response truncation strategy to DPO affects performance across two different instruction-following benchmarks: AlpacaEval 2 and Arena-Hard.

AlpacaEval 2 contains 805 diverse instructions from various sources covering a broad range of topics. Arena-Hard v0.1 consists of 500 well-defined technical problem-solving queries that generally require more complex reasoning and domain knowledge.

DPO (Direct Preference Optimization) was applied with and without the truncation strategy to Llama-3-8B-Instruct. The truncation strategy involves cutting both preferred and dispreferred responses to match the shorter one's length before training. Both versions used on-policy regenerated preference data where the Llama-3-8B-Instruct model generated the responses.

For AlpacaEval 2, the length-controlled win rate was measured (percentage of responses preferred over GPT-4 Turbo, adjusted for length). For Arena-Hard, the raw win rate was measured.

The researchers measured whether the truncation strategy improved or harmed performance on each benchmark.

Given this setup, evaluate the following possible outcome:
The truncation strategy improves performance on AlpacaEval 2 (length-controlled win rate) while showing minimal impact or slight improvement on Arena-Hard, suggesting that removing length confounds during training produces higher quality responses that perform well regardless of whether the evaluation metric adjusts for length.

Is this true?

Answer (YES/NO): NO